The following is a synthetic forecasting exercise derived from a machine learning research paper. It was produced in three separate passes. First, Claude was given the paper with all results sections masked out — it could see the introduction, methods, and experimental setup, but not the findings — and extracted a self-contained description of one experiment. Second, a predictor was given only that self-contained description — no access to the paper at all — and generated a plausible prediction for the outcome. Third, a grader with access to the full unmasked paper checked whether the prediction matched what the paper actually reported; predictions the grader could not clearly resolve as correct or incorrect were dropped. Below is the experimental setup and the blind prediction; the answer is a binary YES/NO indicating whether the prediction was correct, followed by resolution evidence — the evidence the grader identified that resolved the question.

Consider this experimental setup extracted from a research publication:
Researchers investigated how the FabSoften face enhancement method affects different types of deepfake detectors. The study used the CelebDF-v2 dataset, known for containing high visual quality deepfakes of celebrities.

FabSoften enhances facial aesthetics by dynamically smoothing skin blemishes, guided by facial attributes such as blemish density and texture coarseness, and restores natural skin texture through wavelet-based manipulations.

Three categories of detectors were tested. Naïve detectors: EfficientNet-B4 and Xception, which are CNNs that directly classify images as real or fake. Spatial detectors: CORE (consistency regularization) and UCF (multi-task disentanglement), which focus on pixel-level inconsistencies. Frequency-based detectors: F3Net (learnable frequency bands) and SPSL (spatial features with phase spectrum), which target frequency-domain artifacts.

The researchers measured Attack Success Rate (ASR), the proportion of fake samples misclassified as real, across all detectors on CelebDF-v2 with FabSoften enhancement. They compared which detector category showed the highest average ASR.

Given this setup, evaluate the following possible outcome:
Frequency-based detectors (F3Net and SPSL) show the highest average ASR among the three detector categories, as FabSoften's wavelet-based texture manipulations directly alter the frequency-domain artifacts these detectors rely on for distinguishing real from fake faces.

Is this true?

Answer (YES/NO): YES